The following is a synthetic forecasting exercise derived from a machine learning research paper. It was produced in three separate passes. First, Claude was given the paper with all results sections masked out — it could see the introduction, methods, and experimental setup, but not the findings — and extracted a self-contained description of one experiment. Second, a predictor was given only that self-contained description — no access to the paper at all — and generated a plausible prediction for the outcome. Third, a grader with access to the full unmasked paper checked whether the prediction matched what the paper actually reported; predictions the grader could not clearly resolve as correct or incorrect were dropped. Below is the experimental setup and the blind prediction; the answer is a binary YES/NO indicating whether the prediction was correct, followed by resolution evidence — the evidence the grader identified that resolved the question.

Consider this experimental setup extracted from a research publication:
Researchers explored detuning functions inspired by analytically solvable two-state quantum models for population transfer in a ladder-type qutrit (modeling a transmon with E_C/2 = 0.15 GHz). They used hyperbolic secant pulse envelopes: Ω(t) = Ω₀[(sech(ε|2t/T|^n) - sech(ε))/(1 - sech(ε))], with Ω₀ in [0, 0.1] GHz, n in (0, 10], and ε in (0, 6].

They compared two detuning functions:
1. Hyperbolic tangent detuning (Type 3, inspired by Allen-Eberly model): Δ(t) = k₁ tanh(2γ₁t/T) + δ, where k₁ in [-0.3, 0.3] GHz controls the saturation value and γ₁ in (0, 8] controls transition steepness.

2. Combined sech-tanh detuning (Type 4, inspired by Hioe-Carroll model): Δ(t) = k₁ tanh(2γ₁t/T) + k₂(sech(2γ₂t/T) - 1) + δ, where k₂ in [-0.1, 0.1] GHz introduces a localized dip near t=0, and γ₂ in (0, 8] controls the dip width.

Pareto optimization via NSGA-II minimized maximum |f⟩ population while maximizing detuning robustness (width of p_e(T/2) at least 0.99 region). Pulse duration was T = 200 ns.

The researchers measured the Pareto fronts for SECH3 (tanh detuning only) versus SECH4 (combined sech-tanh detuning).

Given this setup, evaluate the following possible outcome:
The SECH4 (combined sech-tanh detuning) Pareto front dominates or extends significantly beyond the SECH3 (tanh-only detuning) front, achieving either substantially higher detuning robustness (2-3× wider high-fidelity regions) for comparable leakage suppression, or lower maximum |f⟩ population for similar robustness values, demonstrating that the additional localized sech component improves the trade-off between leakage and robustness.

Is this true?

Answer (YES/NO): NO